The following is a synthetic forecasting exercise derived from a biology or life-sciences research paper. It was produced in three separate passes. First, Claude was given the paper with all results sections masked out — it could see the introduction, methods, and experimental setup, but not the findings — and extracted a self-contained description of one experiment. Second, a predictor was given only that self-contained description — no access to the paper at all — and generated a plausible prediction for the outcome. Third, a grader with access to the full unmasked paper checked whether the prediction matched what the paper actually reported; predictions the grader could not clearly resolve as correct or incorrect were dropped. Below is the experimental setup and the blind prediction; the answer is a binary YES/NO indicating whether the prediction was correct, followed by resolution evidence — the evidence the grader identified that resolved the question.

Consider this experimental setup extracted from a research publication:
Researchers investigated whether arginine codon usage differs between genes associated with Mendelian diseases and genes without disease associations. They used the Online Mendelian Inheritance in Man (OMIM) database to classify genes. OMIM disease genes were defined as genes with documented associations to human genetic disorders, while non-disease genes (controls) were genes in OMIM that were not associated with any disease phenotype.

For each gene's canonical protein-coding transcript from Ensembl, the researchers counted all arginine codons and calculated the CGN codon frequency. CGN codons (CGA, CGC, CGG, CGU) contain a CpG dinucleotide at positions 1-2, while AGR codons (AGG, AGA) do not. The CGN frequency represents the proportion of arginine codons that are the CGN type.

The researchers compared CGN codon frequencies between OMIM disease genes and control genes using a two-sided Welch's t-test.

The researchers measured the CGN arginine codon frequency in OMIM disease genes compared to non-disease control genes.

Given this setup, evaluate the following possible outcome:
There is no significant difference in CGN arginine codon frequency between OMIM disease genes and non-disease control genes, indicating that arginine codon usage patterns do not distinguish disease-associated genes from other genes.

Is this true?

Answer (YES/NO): NO